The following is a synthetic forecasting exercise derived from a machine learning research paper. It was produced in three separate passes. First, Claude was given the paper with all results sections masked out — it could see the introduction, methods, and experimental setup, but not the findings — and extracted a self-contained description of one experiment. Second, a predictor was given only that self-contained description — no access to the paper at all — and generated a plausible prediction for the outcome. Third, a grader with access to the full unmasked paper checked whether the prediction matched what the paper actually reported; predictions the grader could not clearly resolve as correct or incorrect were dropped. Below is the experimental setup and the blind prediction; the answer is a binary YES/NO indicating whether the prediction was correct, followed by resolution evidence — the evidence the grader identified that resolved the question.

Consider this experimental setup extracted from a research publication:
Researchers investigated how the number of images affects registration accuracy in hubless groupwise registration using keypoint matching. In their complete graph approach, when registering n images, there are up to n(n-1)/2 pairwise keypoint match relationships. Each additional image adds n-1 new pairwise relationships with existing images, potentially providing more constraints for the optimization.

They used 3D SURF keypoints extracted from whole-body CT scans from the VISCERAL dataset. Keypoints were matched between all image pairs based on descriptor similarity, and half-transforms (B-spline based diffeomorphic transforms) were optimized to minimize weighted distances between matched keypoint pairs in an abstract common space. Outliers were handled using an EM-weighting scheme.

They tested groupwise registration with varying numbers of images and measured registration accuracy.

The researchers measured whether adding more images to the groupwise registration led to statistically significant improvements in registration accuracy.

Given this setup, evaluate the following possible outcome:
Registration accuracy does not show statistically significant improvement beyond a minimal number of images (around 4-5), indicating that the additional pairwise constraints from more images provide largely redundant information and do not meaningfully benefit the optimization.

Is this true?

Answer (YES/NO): NO